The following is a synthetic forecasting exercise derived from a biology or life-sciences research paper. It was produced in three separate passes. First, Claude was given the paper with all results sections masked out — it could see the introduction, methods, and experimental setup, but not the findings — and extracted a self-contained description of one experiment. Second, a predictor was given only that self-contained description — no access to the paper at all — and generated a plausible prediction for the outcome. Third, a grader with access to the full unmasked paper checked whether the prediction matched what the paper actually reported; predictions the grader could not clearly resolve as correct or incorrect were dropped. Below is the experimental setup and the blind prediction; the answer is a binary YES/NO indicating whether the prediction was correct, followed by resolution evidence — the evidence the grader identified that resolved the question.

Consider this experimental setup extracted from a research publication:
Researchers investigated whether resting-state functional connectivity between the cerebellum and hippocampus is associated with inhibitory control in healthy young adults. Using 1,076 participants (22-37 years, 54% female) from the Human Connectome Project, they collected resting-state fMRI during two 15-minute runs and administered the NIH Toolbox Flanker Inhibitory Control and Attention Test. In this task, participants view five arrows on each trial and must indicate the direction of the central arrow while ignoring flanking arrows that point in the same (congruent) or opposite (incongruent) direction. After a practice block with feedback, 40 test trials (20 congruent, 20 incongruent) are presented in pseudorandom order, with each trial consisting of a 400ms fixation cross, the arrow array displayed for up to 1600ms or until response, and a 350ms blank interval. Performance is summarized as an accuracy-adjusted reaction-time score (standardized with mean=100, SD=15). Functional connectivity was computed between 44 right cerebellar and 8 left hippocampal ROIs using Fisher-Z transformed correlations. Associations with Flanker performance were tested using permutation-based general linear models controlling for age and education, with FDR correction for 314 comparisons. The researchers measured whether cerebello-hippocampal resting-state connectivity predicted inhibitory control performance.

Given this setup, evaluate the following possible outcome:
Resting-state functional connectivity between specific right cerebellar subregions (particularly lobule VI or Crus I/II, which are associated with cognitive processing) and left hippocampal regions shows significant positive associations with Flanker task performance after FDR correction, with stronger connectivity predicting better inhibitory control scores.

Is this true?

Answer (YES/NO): NO